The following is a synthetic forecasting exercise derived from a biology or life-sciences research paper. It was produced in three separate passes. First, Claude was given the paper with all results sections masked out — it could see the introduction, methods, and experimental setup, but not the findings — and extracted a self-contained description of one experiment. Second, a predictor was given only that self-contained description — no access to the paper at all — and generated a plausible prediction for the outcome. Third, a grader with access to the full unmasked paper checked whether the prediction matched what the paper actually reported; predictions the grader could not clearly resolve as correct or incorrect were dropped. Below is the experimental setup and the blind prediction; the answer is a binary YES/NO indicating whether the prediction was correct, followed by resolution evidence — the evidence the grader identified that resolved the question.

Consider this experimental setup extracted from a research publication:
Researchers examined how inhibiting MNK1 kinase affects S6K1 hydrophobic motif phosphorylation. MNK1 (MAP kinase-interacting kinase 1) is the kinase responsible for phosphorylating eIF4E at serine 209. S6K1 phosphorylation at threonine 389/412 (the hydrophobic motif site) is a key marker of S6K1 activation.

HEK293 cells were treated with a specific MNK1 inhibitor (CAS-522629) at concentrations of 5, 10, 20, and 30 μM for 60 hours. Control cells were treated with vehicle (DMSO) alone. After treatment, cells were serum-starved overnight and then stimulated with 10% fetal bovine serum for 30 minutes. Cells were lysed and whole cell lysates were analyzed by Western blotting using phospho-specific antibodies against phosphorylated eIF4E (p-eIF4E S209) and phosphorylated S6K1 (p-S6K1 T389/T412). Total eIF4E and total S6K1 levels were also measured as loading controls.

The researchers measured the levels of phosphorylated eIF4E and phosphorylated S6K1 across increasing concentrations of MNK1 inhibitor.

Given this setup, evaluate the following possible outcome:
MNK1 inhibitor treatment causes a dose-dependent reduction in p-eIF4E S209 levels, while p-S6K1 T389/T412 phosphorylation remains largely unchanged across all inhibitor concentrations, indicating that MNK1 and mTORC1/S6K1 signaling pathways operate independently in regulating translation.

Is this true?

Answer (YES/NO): NO